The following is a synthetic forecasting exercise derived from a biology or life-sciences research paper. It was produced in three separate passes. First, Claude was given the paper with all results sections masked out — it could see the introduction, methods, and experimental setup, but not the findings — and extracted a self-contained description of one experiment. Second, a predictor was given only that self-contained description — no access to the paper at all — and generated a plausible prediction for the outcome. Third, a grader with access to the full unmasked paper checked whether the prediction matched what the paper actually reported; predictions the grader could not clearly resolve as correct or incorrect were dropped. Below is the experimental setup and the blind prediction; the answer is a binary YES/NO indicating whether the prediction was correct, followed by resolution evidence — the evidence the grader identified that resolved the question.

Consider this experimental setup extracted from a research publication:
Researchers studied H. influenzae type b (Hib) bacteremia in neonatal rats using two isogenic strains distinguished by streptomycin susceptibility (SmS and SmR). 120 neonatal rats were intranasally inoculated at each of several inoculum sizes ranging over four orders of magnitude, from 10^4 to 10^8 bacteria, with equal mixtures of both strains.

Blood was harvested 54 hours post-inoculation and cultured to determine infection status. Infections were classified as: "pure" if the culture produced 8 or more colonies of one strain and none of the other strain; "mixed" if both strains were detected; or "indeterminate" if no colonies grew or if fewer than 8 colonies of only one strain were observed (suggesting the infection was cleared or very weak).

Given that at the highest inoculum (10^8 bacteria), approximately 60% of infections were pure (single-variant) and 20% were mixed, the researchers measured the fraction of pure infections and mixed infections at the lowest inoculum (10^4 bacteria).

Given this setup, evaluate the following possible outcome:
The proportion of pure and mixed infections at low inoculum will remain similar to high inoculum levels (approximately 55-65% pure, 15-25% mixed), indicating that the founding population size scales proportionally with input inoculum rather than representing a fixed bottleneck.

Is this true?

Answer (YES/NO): NO